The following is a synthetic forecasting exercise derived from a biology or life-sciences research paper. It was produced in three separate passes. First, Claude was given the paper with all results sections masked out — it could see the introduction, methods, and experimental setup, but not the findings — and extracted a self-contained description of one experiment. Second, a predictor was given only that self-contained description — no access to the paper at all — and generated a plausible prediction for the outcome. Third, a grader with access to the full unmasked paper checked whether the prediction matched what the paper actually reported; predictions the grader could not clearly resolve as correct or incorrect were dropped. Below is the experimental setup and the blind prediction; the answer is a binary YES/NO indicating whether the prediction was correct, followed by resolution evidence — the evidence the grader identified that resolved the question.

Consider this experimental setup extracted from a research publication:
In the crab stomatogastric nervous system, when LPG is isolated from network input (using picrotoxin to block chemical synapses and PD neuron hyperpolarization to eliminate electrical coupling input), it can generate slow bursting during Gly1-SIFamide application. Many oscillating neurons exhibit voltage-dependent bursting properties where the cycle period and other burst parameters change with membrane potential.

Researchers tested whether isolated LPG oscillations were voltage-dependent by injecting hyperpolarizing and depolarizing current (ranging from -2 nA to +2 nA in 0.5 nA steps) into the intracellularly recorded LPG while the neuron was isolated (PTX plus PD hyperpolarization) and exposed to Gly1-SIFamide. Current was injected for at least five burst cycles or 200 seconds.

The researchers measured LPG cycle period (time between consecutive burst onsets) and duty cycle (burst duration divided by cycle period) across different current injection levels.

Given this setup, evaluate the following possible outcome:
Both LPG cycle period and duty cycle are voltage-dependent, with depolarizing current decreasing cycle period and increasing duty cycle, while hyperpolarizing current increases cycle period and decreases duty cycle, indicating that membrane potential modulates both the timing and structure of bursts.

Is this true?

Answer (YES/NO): NO